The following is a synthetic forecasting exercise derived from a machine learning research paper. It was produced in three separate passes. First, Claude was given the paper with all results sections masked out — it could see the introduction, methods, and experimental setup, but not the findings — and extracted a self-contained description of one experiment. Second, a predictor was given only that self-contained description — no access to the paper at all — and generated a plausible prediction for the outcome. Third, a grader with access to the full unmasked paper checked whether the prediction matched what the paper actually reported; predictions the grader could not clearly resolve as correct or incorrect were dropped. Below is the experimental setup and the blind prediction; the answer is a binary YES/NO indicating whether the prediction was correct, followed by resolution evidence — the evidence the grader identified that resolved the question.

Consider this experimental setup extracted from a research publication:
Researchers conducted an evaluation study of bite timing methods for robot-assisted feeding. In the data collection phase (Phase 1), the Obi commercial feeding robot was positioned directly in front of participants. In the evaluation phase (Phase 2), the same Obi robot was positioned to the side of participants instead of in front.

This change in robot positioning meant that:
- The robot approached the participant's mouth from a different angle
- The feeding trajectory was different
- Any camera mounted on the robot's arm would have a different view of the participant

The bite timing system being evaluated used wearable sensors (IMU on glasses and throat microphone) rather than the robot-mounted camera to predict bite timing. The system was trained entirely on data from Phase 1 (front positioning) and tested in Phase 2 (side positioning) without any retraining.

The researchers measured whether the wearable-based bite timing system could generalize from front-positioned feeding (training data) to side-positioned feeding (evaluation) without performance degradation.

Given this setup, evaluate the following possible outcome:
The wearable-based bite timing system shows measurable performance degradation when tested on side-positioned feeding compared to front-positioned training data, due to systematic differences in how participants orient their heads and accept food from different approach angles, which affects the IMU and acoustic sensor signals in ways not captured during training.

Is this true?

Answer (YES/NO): NO